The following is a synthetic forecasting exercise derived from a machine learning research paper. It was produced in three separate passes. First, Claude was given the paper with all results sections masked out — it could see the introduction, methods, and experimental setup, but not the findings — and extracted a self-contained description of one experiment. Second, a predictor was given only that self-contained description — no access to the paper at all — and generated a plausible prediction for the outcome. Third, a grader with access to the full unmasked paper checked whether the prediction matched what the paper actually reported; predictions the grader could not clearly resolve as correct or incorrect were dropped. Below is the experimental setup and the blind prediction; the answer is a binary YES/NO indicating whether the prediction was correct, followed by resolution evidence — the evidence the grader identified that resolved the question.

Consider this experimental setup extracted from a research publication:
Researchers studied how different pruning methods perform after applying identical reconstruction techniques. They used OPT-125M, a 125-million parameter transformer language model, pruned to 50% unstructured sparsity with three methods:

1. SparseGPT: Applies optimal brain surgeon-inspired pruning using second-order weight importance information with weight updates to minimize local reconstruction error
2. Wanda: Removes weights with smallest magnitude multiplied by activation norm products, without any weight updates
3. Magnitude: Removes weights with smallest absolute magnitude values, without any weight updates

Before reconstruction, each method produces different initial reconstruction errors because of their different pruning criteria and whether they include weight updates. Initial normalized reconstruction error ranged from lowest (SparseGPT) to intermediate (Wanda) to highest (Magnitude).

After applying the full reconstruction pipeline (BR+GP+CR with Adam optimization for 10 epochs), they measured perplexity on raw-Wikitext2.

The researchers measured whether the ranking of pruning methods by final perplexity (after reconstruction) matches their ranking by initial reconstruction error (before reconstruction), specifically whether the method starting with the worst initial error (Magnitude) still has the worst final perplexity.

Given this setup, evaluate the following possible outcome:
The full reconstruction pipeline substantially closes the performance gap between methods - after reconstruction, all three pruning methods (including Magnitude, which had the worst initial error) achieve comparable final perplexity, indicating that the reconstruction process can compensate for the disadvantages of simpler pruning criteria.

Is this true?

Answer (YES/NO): NO